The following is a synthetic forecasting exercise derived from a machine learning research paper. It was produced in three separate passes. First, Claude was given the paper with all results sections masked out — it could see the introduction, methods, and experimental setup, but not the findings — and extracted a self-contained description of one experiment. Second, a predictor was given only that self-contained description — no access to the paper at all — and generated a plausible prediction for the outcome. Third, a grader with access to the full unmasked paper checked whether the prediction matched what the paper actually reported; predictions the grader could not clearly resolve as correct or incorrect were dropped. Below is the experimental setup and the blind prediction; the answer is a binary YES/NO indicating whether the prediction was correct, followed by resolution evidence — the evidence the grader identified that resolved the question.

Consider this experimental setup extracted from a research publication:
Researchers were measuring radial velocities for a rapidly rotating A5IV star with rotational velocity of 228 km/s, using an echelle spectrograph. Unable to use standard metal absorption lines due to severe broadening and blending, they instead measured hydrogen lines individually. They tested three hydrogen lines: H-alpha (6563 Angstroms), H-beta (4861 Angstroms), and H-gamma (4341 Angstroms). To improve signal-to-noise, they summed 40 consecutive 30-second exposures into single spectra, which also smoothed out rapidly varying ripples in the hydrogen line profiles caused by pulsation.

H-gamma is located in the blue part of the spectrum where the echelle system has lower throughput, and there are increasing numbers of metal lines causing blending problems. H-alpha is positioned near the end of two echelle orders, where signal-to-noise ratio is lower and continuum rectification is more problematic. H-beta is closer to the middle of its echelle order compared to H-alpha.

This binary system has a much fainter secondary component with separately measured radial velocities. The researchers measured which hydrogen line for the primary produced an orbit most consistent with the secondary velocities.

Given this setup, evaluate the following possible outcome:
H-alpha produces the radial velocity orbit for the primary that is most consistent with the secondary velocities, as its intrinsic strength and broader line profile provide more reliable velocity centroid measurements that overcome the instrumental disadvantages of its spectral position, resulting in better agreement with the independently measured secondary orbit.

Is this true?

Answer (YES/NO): NO